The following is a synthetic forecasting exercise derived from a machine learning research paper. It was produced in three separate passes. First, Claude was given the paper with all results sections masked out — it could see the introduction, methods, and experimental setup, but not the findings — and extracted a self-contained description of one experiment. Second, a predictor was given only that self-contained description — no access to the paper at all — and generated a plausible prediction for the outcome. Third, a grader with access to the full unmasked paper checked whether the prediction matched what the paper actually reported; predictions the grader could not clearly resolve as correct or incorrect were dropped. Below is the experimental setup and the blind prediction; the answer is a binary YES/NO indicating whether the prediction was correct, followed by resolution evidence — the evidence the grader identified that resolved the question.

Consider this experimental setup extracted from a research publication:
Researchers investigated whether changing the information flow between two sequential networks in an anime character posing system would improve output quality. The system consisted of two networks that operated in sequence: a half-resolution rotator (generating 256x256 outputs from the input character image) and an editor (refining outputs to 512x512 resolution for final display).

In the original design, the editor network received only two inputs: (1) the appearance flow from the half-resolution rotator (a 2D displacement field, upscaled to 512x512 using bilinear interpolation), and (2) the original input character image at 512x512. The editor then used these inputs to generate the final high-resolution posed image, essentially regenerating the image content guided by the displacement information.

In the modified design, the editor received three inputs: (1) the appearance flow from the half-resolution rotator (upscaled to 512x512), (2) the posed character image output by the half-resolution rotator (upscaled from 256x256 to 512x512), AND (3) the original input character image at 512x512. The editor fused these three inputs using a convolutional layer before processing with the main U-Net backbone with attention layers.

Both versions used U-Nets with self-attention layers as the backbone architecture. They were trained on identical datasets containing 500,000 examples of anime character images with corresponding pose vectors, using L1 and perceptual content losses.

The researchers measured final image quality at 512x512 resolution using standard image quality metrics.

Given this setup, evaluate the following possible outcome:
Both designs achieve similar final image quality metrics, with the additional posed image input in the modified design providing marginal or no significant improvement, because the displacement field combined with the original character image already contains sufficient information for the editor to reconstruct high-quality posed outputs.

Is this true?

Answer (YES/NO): NO